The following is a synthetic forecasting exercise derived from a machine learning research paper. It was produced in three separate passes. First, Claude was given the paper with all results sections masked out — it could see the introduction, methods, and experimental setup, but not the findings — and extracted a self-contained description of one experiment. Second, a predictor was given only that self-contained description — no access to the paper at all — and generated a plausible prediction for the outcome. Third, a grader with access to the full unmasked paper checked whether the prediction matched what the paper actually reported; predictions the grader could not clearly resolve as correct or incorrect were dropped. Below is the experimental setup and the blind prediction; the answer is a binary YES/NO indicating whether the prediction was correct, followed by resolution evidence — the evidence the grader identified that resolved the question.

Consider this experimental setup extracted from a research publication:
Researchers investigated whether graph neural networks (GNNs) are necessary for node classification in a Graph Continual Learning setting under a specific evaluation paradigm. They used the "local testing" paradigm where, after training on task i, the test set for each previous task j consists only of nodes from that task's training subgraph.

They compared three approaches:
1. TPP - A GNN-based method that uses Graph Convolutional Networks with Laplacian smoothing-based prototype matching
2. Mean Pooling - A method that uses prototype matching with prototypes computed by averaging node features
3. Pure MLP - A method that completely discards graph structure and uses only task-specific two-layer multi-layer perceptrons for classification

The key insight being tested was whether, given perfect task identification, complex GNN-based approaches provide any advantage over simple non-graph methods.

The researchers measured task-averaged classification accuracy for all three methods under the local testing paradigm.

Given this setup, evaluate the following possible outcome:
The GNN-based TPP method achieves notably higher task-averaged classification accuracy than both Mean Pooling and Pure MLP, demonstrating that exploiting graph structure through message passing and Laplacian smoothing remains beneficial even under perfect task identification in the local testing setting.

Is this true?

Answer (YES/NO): NO